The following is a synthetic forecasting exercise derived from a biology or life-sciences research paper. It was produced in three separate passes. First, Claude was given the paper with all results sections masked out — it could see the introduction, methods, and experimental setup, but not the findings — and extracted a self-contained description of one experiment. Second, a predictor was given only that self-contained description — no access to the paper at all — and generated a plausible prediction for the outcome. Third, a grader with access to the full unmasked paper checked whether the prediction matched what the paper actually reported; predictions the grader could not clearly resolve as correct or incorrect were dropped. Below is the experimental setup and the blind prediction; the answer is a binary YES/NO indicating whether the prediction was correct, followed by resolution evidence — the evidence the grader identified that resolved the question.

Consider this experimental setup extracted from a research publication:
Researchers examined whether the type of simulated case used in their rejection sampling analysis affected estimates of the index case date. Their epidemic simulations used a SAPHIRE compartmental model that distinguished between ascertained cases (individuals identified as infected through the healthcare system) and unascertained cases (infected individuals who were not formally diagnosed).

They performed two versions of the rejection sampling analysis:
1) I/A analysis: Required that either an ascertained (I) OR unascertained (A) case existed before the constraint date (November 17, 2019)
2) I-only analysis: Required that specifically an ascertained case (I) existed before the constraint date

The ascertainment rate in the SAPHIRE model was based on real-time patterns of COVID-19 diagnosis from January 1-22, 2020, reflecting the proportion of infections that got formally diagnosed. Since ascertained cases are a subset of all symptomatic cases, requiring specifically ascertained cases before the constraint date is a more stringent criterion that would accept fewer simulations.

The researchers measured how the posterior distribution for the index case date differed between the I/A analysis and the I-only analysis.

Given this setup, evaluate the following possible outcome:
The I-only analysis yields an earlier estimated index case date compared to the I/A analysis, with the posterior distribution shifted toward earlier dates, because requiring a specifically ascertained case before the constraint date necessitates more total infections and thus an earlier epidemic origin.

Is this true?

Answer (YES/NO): YES